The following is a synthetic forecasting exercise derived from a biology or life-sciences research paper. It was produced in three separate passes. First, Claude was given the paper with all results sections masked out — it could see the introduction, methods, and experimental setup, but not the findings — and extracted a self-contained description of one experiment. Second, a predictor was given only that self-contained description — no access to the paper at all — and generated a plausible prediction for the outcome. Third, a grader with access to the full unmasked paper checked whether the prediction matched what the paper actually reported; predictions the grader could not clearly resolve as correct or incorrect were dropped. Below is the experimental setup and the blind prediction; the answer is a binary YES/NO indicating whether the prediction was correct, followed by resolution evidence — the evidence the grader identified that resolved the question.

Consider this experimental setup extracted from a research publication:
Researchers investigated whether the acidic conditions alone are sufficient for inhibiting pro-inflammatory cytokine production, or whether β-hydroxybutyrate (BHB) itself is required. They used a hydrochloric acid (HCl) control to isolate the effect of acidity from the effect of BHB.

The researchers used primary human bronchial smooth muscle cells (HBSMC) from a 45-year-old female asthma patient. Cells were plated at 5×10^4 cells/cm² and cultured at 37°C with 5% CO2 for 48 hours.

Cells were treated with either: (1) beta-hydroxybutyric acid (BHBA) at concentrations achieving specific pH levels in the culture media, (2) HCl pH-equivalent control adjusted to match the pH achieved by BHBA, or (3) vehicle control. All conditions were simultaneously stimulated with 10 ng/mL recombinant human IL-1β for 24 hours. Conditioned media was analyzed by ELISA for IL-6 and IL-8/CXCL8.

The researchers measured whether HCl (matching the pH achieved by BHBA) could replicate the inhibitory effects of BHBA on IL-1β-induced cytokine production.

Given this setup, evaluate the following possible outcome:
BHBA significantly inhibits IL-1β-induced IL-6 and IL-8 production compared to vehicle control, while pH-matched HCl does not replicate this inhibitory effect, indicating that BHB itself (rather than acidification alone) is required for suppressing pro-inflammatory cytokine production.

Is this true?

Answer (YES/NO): YES